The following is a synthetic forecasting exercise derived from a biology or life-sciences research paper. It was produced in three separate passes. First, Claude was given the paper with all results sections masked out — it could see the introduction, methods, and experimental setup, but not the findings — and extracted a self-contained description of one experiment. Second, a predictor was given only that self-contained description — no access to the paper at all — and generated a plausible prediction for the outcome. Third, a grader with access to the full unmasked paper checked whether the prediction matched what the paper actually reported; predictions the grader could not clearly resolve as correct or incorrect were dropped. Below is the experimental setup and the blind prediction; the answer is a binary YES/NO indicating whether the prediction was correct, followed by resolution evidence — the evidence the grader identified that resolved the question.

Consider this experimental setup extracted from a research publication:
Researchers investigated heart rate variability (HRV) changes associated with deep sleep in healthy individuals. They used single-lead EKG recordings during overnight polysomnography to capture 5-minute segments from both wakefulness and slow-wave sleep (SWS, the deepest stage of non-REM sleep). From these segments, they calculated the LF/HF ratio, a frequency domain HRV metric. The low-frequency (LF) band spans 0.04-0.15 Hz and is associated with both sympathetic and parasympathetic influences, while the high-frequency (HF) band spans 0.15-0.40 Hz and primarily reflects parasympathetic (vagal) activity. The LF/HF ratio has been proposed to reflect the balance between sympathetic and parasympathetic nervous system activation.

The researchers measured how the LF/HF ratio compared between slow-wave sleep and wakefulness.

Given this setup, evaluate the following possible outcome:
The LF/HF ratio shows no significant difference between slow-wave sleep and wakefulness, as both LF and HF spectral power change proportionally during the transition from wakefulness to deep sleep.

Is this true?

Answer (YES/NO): NO